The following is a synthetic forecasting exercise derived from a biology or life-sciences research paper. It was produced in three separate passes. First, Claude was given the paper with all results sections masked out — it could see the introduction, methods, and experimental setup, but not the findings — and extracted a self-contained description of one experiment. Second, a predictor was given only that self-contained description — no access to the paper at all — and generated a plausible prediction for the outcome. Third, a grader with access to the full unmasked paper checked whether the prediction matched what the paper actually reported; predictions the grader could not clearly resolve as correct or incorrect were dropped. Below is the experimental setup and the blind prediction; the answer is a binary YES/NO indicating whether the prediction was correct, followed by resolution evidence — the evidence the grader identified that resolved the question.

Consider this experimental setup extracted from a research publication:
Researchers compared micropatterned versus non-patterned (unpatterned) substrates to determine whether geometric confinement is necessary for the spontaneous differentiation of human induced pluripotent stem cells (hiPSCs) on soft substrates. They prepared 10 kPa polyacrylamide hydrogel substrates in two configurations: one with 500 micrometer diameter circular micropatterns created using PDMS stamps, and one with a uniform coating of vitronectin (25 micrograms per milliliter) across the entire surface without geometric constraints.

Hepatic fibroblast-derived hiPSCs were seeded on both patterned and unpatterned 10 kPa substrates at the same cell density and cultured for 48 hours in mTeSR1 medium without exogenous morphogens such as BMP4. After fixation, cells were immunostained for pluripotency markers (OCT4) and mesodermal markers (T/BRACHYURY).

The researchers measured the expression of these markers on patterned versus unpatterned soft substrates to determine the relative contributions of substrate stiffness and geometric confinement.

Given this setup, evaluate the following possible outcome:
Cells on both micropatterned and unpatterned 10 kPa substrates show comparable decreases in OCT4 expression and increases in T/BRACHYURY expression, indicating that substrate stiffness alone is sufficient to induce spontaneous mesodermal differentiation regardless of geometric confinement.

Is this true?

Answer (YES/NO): NO